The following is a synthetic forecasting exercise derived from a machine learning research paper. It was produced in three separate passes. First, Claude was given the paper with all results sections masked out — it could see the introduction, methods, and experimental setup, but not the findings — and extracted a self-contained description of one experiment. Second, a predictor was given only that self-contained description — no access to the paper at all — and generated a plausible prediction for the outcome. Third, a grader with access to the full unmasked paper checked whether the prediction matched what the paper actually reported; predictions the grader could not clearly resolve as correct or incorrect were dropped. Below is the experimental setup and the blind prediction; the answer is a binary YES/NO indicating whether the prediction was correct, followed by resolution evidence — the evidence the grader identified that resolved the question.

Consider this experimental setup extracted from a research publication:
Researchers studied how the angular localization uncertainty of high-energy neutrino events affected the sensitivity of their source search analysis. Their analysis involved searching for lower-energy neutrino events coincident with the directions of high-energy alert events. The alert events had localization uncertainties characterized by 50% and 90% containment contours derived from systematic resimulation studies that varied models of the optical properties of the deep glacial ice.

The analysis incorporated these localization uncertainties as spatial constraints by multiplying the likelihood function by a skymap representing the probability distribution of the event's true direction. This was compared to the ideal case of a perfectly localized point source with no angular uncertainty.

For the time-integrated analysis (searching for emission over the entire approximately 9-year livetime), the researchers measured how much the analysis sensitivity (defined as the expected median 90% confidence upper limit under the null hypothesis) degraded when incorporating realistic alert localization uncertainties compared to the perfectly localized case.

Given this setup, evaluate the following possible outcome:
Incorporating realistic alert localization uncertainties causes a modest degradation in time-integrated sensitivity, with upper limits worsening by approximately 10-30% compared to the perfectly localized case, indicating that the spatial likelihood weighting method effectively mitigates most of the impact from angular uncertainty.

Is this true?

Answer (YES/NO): NO